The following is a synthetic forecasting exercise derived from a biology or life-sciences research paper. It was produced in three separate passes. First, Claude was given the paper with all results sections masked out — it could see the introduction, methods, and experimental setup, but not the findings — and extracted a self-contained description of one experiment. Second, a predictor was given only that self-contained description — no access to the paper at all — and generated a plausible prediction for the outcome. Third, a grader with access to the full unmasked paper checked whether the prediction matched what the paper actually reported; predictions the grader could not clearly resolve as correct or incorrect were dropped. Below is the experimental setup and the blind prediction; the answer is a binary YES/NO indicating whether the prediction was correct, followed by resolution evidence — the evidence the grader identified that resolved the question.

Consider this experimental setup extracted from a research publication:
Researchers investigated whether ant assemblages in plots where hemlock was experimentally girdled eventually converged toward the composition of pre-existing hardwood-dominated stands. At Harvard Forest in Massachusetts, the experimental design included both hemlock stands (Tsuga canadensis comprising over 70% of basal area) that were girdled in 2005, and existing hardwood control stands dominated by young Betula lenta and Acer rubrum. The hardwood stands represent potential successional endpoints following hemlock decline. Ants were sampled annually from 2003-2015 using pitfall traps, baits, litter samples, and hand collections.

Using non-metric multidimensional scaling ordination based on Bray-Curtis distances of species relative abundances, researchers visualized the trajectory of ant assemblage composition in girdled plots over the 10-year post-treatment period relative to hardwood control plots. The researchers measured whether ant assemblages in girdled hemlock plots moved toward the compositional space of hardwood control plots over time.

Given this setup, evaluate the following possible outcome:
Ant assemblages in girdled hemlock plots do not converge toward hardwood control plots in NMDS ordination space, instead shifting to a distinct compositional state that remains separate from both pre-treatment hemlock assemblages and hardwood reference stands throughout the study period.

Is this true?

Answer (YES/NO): NO